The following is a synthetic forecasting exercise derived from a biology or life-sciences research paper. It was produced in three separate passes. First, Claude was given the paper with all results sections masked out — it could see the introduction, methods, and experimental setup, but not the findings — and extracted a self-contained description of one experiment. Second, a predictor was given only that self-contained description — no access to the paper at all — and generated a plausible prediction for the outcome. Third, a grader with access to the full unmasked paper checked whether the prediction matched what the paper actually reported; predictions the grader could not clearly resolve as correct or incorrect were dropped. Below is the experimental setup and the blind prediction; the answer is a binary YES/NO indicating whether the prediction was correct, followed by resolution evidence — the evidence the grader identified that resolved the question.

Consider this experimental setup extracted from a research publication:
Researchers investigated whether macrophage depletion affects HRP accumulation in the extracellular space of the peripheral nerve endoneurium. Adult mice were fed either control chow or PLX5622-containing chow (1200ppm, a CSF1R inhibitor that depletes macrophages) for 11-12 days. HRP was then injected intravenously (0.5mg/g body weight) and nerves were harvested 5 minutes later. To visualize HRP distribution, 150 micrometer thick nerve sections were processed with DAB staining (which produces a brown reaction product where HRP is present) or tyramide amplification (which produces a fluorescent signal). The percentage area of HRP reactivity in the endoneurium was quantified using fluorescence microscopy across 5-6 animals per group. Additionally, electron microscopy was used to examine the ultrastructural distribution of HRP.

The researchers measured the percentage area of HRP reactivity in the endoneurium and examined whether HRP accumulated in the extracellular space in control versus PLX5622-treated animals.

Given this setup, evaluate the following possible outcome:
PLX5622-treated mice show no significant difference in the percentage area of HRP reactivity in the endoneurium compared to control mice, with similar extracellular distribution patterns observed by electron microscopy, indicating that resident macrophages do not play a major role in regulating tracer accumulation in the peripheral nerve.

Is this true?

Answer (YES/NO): NO